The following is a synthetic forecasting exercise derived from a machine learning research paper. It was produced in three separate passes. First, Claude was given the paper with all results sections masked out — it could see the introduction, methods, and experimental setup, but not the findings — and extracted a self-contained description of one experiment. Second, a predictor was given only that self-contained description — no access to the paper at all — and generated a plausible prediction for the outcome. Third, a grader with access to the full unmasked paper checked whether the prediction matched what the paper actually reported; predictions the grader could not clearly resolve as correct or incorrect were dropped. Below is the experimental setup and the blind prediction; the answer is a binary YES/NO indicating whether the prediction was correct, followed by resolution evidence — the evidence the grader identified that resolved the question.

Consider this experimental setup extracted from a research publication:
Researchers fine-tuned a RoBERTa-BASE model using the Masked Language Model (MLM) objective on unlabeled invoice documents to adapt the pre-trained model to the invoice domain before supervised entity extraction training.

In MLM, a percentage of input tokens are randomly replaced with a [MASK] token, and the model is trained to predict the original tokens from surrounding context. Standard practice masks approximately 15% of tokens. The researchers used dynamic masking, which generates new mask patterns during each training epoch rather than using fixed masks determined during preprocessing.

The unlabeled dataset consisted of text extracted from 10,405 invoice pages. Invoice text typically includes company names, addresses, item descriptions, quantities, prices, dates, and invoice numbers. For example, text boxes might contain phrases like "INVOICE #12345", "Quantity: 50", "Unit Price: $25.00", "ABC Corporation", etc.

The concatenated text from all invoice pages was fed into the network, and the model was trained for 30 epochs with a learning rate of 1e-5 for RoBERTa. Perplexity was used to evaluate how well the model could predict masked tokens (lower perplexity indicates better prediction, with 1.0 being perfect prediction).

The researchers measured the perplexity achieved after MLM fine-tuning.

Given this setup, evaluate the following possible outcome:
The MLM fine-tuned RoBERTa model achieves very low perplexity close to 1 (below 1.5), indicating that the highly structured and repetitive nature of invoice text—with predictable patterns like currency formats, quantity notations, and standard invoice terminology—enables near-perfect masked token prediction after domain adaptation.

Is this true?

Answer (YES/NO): NO